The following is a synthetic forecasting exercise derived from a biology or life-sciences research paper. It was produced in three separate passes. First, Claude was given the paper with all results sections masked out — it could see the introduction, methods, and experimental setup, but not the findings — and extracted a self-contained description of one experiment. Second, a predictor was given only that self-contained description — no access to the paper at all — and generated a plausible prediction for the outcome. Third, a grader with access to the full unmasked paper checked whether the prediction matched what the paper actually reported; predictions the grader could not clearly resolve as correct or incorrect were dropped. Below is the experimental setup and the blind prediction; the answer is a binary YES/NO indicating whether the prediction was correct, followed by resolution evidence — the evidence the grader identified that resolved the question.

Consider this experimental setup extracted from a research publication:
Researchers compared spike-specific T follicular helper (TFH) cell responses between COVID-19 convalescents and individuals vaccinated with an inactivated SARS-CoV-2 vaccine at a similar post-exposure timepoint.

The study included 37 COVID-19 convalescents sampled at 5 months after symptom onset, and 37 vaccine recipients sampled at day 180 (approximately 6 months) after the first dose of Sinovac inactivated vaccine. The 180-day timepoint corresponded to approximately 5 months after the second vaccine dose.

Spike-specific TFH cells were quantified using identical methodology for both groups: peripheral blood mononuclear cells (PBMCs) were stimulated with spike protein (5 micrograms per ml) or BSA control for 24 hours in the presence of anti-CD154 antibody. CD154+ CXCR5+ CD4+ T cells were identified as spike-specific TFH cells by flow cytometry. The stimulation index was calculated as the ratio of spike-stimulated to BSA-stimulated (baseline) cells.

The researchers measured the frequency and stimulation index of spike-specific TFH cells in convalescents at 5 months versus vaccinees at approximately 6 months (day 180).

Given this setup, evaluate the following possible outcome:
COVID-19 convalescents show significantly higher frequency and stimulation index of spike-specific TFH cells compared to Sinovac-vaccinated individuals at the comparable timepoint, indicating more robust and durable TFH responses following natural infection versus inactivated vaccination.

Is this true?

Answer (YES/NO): YES